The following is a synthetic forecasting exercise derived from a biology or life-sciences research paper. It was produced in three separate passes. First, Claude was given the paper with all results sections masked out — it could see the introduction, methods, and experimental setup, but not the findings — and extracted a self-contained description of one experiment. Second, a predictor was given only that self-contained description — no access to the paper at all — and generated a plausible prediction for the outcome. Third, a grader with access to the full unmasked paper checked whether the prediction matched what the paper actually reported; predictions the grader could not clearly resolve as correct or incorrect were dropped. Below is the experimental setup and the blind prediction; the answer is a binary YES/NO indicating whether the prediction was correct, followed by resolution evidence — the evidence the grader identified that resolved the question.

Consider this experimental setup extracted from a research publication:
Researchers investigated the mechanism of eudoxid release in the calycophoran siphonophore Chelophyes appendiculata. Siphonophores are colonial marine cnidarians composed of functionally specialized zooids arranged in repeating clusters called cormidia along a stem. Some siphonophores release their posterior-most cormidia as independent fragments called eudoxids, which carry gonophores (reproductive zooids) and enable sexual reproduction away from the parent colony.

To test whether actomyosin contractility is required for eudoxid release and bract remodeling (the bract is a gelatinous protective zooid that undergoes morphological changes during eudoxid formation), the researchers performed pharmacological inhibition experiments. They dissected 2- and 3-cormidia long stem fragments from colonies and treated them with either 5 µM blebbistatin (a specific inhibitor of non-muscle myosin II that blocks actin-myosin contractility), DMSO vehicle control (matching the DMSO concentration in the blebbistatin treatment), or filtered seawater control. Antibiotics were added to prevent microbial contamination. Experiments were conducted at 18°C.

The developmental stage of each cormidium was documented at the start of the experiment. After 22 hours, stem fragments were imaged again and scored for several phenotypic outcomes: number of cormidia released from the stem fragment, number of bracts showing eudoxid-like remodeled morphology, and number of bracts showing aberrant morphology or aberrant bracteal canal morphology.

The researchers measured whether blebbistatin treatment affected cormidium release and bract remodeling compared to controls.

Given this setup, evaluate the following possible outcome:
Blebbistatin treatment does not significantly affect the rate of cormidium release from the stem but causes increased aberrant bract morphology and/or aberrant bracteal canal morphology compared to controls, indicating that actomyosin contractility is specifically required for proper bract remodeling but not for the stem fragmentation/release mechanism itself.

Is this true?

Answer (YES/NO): NO